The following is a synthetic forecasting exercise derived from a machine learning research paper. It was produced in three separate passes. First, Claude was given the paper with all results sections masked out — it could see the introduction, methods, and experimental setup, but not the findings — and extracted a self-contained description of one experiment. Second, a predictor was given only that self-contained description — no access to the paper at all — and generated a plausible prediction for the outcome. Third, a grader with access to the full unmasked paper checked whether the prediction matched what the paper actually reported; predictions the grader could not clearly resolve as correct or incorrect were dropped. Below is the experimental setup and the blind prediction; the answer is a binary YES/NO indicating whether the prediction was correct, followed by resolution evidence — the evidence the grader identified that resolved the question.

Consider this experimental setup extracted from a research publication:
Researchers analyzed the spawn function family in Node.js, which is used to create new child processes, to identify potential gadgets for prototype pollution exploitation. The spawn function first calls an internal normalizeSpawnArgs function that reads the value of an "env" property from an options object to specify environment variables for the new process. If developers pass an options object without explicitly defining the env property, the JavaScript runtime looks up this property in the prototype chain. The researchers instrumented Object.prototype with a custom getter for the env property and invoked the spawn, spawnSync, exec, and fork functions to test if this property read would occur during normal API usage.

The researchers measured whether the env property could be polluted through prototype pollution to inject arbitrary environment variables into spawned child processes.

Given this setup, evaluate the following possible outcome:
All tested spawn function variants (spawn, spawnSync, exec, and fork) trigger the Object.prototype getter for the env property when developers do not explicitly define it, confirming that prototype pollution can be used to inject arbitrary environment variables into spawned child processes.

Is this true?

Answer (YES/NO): YES